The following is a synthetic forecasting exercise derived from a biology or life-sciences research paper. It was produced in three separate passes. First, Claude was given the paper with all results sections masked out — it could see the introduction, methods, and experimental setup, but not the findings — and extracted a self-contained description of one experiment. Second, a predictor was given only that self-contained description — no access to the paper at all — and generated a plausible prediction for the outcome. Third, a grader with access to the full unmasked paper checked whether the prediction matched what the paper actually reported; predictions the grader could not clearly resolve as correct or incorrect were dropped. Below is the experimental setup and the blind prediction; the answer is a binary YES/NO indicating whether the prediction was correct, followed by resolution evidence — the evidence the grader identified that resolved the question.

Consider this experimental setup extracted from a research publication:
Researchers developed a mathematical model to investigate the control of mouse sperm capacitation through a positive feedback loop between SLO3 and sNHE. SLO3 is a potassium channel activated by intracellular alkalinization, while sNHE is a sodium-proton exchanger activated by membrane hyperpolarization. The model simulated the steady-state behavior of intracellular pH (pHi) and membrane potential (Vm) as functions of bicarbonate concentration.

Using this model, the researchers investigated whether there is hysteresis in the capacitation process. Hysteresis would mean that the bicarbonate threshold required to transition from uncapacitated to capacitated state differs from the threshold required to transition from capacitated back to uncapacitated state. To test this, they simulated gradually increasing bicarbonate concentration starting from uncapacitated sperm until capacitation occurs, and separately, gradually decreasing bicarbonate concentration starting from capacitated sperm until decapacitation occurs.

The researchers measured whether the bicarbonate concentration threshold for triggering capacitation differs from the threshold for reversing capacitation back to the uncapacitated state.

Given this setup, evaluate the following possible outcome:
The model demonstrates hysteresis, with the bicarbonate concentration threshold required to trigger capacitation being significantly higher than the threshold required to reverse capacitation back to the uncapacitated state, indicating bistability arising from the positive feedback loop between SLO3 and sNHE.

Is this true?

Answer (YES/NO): YES